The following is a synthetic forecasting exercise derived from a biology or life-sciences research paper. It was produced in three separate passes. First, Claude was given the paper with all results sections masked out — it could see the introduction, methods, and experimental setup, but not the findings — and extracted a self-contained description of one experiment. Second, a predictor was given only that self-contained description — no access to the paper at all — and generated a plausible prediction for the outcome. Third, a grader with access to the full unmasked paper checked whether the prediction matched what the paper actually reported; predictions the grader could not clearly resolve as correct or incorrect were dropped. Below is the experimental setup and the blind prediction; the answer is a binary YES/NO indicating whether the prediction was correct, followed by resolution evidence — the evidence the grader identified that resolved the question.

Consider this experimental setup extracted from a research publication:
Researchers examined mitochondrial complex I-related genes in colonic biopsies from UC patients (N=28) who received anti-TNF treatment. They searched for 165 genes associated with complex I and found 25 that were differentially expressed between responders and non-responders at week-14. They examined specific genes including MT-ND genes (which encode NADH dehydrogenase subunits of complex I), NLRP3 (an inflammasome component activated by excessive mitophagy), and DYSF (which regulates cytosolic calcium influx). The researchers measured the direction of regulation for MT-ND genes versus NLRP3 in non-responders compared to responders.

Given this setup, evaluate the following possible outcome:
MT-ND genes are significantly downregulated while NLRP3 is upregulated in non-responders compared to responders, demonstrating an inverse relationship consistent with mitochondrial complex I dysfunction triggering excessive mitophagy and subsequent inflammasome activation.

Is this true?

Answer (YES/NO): YES